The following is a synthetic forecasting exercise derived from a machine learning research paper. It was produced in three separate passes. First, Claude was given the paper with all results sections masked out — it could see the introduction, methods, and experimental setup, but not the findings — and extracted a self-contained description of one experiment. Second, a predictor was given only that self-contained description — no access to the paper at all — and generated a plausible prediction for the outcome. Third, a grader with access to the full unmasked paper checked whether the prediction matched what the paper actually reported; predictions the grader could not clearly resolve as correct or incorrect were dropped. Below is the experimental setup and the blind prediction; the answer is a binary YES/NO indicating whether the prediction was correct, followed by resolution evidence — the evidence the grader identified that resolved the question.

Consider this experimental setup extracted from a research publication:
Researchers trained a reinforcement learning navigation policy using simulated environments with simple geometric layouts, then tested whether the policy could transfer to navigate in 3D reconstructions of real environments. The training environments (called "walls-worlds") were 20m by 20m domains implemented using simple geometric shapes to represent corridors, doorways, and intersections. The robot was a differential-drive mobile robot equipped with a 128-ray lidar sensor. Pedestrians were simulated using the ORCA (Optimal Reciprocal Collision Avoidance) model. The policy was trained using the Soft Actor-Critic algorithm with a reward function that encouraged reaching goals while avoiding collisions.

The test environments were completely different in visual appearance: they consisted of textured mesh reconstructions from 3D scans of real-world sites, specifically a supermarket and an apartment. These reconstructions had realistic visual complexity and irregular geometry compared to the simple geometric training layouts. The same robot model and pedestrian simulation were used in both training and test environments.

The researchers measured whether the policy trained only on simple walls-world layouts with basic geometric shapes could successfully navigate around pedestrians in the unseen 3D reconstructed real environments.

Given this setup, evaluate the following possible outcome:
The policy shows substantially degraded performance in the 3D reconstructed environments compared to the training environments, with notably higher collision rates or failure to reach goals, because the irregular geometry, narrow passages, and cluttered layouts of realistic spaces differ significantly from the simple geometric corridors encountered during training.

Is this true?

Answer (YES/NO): NO